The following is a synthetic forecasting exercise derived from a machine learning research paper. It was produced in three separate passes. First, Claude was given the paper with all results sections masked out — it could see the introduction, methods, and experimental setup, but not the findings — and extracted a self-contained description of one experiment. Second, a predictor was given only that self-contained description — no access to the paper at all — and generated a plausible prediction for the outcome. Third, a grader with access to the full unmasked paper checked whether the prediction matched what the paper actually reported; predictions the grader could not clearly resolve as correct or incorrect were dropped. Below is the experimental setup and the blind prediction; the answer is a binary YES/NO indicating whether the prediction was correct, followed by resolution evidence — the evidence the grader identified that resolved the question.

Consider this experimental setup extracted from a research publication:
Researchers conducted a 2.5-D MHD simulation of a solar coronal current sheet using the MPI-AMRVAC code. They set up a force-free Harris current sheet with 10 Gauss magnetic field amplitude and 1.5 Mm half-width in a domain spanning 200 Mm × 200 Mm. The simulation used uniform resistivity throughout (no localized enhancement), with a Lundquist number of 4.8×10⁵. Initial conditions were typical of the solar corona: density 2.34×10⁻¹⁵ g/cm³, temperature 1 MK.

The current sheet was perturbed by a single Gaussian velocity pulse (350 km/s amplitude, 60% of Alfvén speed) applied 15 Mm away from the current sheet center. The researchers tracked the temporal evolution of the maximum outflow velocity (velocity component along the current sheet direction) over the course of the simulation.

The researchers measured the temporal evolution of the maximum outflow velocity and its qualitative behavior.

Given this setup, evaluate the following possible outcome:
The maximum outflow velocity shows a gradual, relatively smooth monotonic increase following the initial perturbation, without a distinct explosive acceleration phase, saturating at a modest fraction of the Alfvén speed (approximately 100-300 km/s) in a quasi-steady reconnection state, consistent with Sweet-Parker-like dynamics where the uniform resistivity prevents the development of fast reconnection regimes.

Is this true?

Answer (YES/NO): NO